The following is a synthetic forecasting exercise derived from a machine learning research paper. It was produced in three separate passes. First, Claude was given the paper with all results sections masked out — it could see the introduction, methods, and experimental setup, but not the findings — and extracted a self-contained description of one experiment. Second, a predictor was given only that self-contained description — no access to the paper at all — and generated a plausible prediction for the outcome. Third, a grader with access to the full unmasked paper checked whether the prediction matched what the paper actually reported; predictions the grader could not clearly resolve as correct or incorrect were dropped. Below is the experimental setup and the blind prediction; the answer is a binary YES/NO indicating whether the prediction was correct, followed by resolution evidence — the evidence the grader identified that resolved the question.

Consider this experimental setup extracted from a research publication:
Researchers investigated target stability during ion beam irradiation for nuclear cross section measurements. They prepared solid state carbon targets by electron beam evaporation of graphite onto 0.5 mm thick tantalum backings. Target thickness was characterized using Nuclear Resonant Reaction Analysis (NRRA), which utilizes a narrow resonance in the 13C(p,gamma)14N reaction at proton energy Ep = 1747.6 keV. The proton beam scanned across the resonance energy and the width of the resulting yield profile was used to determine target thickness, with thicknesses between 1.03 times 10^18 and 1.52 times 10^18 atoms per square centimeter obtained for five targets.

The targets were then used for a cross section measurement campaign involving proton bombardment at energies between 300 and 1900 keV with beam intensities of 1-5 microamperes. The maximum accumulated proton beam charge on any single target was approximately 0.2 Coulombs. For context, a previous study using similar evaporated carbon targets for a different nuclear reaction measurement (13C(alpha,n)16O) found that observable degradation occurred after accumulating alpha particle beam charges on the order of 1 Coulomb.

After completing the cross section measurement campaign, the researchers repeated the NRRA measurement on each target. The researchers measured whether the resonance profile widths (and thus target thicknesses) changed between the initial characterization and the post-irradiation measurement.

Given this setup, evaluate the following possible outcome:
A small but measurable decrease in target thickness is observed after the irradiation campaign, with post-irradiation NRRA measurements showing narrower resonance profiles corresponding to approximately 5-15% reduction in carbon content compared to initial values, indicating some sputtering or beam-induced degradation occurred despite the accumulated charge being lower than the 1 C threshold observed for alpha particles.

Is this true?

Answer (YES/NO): NO